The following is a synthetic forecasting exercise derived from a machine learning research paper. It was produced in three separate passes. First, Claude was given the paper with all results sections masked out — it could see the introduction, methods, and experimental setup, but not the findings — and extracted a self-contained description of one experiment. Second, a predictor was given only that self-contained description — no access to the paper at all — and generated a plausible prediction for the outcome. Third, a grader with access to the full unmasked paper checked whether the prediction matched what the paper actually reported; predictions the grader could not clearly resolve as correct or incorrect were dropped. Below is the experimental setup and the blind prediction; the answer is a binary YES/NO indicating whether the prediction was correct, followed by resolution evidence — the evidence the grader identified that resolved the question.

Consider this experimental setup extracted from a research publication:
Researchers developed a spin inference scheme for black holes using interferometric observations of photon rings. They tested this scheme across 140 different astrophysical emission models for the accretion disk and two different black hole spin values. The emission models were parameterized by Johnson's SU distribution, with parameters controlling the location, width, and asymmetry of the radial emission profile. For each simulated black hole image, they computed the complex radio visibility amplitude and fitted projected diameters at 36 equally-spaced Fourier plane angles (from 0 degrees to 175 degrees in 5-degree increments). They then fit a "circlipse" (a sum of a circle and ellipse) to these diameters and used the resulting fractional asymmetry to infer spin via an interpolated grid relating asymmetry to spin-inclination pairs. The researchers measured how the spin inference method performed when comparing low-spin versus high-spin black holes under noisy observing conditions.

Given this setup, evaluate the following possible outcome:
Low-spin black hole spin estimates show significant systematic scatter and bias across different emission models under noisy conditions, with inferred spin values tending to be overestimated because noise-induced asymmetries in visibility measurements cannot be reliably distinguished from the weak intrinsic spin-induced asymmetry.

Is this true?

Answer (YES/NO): NO